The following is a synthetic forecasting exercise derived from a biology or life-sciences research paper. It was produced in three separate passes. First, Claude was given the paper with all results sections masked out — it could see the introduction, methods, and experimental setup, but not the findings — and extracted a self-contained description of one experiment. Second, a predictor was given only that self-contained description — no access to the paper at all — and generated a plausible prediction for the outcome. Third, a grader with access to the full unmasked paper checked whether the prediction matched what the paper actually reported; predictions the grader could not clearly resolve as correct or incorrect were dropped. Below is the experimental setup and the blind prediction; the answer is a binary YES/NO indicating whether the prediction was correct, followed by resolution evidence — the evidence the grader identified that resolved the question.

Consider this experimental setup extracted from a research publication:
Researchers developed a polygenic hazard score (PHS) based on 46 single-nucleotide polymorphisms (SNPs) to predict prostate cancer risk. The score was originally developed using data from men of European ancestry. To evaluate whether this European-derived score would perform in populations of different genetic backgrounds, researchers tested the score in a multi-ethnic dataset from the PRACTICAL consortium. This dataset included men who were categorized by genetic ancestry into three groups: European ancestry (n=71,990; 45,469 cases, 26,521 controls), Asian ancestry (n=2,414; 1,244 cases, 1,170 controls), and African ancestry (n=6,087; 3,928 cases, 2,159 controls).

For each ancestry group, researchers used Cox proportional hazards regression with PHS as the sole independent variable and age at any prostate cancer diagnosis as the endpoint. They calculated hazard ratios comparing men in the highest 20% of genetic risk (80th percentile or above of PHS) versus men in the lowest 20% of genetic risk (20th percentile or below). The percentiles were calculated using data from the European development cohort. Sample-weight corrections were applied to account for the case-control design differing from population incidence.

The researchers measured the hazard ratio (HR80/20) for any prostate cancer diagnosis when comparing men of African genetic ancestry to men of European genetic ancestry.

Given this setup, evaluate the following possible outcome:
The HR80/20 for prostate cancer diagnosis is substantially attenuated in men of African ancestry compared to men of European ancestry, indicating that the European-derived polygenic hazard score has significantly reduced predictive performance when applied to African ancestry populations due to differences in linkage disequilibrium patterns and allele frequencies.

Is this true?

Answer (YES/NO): YES